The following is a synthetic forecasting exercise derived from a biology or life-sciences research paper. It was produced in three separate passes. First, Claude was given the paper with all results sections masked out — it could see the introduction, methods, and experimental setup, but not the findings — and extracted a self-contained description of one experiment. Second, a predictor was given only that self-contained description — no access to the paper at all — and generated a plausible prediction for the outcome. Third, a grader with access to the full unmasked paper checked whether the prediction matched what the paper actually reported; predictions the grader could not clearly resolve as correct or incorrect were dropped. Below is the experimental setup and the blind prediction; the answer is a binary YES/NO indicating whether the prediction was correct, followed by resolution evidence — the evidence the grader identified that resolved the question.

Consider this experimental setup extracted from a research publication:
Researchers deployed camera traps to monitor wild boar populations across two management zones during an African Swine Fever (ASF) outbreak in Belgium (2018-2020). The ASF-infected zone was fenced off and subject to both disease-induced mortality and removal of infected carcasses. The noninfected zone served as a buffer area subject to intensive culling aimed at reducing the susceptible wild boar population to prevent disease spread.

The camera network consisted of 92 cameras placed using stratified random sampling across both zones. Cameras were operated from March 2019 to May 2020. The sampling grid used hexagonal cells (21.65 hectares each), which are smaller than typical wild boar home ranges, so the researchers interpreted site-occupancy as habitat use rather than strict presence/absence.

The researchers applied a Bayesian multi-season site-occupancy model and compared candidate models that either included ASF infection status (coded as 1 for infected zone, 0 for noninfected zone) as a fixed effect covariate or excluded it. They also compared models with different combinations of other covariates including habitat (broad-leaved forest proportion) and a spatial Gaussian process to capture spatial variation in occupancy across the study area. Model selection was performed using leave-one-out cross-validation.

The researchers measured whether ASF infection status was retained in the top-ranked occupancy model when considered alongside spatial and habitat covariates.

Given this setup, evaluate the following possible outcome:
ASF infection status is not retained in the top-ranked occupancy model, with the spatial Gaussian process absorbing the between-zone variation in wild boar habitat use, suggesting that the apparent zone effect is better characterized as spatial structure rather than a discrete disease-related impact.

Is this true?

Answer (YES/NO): NO